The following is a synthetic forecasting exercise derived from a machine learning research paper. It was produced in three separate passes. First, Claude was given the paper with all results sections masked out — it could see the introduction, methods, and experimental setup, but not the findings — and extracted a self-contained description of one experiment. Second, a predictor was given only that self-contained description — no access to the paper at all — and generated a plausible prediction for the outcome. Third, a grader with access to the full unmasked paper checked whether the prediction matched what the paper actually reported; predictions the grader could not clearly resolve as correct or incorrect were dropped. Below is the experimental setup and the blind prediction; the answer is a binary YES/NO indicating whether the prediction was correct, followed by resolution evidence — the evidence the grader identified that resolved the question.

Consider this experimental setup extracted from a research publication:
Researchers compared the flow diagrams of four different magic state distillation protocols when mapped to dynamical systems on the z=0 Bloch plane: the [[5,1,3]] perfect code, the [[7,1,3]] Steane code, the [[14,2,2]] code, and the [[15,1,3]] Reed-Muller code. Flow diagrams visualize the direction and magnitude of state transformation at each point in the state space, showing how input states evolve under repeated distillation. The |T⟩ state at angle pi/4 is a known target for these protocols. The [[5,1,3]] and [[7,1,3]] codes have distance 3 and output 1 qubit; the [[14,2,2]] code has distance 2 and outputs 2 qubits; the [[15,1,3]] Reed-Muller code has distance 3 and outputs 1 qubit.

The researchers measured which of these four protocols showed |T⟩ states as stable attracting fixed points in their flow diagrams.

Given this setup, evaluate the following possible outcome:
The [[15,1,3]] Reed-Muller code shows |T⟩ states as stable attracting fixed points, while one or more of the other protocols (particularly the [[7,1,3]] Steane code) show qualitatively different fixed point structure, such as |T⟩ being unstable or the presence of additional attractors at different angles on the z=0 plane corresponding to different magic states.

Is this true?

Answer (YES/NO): NO